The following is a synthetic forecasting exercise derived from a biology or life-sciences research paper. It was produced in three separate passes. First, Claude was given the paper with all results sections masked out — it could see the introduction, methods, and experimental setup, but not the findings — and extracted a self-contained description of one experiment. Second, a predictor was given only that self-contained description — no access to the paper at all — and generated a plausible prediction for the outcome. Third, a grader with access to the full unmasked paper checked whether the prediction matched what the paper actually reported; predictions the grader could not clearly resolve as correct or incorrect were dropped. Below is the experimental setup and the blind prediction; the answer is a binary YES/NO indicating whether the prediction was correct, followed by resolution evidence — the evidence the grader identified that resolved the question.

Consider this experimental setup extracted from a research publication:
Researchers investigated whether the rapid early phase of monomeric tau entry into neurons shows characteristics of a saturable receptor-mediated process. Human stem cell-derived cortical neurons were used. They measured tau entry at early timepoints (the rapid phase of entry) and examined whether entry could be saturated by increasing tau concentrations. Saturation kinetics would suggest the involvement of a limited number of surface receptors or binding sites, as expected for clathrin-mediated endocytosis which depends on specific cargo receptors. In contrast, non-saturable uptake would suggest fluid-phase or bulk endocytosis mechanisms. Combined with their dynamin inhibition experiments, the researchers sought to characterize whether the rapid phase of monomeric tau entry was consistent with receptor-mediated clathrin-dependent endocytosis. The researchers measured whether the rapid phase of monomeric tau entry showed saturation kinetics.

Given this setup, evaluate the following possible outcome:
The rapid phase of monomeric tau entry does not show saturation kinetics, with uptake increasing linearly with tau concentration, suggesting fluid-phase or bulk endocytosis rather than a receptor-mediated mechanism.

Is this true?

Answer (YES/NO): NO